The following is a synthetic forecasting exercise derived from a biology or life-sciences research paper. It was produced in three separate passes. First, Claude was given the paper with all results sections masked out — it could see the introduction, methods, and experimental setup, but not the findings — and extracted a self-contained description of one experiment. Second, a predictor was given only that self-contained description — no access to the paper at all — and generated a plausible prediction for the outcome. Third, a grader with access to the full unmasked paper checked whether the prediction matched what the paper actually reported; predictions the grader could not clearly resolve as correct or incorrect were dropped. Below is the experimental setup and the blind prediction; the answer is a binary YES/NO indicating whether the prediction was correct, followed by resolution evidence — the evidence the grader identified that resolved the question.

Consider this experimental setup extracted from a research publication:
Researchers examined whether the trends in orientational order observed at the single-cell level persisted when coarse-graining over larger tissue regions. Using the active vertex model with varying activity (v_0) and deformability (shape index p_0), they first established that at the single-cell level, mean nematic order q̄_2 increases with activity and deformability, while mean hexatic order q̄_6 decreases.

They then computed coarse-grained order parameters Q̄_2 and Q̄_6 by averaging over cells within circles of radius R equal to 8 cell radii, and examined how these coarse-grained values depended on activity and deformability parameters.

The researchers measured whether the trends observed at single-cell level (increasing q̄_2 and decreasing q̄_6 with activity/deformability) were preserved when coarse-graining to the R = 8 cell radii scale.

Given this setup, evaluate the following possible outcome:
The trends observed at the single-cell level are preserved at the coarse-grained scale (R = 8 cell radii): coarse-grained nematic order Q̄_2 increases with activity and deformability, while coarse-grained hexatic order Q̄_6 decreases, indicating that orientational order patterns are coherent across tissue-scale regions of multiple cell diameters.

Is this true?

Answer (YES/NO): NO